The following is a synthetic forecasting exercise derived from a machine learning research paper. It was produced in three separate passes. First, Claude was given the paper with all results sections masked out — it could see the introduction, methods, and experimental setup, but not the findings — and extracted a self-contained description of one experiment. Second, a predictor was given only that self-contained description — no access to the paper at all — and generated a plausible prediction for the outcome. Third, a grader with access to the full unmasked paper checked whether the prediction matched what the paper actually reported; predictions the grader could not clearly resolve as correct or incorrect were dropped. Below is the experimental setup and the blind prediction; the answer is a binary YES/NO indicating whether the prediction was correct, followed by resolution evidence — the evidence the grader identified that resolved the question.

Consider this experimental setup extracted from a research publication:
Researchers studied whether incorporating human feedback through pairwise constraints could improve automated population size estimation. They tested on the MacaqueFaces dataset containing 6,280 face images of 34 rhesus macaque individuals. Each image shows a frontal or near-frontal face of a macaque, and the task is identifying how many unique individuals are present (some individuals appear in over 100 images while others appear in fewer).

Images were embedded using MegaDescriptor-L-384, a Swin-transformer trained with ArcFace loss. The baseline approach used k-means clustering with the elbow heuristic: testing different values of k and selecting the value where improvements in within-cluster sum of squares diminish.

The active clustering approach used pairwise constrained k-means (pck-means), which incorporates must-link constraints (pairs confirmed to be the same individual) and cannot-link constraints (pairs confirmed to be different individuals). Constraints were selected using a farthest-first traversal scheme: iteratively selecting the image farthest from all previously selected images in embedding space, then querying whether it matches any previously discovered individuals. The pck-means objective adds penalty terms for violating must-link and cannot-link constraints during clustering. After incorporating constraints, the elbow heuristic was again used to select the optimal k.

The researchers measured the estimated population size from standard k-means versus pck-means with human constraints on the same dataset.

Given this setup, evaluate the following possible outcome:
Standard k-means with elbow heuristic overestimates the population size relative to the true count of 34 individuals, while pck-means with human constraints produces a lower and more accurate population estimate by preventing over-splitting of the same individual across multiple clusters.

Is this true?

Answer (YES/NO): YES